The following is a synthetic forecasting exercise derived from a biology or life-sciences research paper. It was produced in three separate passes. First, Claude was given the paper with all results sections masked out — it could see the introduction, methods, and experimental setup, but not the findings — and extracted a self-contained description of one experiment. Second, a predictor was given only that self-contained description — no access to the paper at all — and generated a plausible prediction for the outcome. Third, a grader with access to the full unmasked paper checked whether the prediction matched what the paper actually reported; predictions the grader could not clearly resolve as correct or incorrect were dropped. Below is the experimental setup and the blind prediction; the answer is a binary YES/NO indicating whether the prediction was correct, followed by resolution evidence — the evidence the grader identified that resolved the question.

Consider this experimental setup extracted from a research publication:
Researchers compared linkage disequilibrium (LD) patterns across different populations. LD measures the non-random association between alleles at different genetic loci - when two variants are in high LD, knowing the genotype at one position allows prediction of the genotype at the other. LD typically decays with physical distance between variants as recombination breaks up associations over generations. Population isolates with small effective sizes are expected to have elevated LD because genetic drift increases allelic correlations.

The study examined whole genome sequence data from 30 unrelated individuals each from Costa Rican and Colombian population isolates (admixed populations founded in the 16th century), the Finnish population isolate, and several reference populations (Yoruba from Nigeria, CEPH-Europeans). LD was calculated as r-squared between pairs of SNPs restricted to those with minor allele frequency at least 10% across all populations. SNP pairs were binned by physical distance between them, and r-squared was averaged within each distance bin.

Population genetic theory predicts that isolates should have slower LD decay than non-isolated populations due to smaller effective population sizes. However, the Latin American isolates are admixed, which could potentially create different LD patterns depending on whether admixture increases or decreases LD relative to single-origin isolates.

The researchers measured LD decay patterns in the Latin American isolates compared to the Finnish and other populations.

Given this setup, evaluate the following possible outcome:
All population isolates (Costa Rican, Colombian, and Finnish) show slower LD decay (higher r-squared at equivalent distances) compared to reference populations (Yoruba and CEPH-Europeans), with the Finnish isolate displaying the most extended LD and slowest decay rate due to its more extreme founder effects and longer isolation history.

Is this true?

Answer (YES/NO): NO